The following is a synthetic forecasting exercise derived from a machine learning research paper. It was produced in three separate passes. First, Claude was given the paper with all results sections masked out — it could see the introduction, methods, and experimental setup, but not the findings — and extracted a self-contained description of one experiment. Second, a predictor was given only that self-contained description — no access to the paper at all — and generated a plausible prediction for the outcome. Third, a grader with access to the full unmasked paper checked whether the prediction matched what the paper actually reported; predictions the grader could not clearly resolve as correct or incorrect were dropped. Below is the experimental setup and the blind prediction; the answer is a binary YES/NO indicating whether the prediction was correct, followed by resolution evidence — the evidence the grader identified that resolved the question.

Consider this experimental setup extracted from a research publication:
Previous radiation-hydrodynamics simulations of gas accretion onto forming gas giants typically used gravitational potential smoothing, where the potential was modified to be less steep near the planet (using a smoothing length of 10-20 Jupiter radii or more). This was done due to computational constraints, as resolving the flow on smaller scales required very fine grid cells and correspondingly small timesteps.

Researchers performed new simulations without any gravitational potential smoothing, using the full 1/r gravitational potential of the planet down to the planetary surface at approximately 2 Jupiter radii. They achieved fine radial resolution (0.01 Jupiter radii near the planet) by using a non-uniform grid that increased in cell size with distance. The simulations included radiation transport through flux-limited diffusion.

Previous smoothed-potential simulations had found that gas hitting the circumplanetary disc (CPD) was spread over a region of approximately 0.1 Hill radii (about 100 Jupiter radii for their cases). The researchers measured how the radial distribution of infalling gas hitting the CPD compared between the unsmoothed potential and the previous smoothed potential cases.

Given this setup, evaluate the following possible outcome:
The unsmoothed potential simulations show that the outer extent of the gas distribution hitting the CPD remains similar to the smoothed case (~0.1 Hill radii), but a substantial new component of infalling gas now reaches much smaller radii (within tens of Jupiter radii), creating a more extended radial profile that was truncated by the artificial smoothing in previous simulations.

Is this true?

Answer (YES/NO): NO